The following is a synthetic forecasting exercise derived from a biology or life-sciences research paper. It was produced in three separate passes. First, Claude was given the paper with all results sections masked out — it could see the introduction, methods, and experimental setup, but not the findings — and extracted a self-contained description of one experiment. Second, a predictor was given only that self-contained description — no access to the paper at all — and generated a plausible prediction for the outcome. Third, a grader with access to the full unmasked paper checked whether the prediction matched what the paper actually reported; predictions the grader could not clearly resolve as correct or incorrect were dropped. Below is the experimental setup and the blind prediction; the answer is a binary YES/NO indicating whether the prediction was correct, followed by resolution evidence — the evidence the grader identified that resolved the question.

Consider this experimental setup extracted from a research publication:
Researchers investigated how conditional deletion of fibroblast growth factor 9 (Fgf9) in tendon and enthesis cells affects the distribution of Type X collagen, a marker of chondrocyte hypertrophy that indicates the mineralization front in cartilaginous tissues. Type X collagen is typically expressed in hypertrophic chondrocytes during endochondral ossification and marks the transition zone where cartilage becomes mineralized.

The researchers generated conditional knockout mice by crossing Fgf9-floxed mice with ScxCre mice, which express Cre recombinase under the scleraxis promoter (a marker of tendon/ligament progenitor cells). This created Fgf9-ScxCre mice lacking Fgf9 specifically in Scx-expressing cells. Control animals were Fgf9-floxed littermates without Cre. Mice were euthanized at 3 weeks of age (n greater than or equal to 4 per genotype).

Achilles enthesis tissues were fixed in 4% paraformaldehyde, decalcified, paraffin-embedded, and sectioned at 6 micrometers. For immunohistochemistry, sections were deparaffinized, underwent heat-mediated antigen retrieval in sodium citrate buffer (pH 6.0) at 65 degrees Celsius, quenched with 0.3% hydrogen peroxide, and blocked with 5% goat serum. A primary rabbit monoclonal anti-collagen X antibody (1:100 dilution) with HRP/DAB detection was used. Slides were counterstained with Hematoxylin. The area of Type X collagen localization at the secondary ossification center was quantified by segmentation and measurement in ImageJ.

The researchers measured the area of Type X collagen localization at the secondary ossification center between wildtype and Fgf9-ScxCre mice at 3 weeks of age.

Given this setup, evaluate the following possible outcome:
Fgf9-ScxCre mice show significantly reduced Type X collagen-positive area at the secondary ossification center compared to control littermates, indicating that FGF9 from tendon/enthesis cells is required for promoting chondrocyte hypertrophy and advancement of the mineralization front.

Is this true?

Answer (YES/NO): YES